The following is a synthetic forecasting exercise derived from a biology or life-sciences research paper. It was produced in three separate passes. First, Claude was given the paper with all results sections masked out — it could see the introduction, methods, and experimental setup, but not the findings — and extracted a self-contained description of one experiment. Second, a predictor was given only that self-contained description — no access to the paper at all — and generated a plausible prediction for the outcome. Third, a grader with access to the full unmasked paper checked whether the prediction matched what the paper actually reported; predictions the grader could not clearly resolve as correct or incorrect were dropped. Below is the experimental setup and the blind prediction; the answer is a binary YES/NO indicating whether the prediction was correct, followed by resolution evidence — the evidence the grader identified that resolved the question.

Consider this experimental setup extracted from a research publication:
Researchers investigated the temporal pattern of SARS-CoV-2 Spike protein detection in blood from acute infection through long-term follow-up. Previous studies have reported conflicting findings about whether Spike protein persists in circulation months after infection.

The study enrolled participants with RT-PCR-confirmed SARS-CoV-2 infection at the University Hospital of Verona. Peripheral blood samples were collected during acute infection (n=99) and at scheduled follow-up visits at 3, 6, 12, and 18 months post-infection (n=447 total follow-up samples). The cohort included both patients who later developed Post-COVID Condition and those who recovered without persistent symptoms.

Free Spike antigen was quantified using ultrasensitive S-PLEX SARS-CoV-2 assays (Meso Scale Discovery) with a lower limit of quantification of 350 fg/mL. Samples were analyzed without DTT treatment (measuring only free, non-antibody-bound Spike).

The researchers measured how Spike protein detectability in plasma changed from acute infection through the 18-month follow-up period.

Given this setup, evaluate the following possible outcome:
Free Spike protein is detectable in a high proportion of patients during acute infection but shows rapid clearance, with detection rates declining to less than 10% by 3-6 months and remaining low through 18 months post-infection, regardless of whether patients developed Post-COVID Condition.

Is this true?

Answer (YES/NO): NO